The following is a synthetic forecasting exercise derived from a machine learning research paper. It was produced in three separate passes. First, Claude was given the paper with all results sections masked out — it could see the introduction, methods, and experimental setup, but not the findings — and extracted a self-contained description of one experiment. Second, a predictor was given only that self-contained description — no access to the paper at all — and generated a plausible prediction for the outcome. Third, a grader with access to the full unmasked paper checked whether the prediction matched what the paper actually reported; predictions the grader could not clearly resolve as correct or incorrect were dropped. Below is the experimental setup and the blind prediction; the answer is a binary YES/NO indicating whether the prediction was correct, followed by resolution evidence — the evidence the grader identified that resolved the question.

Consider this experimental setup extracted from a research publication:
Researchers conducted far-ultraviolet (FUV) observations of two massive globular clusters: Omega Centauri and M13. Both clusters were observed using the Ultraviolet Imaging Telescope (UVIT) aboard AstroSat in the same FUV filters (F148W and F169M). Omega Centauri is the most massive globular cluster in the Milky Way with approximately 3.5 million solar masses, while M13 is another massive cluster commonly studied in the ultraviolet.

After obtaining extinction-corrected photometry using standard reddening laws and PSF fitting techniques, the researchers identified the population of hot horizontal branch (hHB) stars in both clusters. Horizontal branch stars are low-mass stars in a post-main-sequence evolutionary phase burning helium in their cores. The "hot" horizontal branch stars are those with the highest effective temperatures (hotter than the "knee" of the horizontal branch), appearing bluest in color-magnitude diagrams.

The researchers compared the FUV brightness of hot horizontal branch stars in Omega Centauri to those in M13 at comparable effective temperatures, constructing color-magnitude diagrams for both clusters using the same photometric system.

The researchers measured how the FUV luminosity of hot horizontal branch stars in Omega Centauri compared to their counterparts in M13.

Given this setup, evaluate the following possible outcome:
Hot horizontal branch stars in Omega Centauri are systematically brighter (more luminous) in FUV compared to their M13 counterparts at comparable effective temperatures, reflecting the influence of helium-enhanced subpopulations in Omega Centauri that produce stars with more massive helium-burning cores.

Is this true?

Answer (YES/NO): NO